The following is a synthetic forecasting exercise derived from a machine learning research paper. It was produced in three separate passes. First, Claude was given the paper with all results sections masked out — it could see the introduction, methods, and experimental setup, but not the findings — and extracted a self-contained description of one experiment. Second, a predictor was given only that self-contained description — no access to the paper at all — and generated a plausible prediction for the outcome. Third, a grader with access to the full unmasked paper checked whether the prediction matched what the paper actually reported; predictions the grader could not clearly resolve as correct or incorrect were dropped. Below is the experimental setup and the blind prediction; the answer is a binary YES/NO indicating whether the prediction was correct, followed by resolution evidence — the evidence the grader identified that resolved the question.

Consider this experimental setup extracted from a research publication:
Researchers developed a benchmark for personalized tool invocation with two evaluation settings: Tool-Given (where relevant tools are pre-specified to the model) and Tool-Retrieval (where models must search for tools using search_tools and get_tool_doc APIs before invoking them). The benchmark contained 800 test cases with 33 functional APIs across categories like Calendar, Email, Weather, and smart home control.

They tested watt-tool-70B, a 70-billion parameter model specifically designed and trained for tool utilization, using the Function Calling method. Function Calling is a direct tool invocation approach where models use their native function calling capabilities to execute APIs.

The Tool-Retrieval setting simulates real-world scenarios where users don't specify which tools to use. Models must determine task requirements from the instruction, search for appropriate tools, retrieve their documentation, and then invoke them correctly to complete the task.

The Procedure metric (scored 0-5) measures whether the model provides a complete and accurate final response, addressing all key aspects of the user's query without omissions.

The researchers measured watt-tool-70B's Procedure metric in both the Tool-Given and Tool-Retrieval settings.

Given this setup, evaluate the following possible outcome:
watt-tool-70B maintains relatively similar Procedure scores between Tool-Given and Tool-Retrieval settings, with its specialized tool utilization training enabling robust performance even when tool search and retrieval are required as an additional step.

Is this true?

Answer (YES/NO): NO